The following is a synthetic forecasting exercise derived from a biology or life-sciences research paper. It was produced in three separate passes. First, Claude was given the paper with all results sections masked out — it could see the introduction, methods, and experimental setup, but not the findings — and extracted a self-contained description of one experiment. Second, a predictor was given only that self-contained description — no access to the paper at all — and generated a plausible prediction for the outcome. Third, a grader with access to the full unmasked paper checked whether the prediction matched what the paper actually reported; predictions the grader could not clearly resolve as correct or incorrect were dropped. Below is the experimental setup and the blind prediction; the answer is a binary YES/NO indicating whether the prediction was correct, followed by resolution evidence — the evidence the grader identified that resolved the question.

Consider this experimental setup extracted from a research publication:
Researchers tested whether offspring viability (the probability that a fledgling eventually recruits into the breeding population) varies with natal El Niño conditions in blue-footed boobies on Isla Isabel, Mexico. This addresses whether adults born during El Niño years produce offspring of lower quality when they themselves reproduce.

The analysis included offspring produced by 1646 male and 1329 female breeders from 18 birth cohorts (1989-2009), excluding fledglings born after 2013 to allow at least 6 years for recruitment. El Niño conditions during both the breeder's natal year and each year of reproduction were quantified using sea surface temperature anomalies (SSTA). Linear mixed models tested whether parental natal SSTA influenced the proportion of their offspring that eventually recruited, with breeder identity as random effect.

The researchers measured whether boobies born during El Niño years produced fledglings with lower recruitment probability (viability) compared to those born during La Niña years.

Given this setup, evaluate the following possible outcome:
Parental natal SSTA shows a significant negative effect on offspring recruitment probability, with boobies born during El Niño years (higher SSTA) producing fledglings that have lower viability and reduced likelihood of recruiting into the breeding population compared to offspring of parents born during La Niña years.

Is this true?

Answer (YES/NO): NO